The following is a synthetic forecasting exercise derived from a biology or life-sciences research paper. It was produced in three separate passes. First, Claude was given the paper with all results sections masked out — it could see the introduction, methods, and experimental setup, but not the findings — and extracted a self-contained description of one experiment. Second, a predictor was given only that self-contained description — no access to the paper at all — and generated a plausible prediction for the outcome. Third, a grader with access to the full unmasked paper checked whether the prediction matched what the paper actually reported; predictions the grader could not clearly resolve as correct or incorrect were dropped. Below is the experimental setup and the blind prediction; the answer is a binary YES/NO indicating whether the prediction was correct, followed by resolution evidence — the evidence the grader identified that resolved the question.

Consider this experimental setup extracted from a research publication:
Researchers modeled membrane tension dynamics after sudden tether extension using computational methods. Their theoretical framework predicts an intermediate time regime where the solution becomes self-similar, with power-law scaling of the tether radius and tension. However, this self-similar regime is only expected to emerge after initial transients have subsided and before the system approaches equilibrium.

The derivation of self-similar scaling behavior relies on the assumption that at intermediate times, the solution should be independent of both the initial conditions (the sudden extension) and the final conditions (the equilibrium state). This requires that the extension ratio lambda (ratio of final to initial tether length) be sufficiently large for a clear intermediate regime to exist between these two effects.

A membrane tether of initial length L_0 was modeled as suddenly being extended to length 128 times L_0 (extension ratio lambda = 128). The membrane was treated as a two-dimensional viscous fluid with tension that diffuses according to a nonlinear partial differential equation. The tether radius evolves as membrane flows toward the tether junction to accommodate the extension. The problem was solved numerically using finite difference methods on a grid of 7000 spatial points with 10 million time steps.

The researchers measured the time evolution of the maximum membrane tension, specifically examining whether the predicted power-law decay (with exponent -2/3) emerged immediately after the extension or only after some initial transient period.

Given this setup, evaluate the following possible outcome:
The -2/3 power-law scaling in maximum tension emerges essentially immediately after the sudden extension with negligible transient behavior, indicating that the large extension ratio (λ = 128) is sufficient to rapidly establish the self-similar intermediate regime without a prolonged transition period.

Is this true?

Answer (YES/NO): NO